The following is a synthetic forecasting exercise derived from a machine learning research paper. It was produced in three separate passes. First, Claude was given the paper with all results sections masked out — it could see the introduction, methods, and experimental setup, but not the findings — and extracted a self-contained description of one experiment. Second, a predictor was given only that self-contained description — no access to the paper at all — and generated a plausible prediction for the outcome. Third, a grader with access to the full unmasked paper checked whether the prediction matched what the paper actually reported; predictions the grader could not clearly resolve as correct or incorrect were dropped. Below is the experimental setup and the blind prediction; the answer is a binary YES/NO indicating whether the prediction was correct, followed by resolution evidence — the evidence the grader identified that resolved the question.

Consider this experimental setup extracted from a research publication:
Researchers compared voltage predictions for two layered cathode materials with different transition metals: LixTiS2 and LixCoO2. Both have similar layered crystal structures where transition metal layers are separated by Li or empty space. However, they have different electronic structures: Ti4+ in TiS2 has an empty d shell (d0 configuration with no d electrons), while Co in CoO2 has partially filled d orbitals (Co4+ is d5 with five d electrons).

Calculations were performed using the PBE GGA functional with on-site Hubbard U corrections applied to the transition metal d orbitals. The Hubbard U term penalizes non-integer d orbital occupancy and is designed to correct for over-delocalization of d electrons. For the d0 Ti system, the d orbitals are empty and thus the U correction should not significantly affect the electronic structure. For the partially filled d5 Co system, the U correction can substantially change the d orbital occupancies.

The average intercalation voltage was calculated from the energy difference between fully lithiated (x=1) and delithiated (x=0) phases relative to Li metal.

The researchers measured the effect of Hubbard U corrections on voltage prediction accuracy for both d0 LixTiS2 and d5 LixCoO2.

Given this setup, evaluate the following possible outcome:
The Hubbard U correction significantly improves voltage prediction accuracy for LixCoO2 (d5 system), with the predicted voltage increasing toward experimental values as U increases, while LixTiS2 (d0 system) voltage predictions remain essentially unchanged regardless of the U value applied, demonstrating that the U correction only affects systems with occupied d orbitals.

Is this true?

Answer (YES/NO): NO